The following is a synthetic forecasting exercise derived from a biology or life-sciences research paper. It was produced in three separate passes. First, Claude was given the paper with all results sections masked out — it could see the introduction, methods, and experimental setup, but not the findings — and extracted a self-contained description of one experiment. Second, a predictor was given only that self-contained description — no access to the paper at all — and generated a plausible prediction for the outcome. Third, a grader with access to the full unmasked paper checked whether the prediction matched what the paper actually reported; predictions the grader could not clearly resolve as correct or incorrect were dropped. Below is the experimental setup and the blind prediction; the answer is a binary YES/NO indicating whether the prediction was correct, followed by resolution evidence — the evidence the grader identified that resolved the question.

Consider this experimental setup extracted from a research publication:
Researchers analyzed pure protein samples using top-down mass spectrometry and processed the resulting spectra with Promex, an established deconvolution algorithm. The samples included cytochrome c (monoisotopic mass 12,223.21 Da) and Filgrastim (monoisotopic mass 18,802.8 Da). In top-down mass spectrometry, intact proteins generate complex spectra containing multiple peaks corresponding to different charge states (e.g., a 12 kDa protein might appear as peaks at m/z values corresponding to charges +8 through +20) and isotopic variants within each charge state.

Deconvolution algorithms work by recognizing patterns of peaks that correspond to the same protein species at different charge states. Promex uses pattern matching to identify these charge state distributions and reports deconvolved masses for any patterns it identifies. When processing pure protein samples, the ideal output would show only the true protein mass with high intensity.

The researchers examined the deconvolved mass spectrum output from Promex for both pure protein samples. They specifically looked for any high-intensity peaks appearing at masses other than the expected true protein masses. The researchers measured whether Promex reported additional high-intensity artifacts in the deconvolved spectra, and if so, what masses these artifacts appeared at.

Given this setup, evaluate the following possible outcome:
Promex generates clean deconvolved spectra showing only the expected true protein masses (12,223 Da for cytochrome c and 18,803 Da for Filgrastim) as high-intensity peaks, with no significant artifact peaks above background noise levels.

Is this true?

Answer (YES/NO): NO